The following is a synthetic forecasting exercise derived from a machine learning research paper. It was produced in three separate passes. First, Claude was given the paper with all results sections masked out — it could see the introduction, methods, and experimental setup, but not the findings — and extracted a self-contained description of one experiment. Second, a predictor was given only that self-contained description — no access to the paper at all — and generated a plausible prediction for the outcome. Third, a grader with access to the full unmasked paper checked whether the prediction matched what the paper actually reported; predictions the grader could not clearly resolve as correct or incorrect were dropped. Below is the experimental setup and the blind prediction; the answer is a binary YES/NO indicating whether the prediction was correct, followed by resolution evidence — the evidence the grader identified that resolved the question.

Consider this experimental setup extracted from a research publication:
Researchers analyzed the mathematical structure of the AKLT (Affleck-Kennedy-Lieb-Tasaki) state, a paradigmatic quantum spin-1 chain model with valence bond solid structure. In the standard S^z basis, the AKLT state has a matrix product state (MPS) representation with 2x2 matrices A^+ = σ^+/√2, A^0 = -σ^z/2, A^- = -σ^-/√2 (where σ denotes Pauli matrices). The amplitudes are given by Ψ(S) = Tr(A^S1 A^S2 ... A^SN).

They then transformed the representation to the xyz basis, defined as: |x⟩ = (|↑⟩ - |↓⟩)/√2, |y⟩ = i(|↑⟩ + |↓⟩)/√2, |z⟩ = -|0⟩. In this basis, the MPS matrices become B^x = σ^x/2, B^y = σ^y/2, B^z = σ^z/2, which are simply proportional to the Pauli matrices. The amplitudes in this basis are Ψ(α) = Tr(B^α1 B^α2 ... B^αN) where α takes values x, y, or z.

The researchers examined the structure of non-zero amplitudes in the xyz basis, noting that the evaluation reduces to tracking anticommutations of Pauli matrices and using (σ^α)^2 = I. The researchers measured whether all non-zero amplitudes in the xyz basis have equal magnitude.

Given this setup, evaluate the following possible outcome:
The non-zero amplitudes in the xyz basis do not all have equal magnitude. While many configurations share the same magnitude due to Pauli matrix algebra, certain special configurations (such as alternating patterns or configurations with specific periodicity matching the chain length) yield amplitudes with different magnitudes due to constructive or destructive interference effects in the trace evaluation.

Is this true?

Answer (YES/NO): NO